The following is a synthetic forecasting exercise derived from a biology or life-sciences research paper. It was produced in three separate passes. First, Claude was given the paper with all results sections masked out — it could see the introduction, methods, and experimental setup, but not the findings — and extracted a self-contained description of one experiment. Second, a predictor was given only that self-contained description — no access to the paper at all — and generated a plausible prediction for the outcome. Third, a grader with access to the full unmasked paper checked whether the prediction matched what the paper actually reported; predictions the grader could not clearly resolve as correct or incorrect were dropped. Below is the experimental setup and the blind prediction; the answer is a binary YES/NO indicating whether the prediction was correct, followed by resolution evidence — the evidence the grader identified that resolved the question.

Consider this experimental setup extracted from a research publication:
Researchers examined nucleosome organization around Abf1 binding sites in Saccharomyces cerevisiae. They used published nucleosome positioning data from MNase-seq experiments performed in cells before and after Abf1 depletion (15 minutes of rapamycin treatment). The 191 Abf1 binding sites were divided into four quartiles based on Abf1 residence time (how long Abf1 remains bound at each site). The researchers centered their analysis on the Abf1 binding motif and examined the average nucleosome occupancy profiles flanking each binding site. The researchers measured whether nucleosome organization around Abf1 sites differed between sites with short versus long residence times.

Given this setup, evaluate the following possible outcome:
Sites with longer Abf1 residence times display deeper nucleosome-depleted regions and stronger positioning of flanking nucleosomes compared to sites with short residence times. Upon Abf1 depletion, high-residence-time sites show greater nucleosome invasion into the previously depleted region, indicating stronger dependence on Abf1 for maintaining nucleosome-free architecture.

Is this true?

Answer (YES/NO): NO